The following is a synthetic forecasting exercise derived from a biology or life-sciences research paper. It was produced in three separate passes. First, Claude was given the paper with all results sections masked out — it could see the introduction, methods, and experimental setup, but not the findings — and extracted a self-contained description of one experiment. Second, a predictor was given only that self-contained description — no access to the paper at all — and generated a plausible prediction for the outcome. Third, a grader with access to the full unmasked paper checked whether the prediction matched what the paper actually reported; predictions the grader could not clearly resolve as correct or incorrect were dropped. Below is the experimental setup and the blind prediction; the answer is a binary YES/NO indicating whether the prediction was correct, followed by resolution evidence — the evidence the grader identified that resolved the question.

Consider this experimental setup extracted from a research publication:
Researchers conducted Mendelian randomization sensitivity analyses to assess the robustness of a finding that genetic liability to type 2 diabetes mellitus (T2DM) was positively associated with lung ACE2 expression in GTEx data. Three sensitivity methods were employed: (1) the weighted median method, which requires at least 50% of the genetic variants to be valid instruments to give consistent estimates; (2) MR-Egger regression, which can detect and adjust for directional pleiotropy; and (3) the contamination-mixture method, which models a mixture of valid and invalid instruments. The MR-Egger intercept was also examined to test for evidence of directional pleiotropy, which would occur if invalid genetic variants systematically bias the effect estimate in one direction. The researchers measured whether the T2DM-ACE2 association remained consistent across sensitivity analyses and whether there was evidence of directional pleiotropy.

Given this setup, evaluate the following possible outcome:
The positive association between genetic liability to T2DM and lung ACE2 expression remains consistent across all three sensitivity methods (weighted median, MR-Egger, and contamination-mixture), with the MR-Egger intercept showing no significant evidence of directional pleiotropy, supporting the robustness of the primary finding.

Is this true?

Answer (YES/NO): YES